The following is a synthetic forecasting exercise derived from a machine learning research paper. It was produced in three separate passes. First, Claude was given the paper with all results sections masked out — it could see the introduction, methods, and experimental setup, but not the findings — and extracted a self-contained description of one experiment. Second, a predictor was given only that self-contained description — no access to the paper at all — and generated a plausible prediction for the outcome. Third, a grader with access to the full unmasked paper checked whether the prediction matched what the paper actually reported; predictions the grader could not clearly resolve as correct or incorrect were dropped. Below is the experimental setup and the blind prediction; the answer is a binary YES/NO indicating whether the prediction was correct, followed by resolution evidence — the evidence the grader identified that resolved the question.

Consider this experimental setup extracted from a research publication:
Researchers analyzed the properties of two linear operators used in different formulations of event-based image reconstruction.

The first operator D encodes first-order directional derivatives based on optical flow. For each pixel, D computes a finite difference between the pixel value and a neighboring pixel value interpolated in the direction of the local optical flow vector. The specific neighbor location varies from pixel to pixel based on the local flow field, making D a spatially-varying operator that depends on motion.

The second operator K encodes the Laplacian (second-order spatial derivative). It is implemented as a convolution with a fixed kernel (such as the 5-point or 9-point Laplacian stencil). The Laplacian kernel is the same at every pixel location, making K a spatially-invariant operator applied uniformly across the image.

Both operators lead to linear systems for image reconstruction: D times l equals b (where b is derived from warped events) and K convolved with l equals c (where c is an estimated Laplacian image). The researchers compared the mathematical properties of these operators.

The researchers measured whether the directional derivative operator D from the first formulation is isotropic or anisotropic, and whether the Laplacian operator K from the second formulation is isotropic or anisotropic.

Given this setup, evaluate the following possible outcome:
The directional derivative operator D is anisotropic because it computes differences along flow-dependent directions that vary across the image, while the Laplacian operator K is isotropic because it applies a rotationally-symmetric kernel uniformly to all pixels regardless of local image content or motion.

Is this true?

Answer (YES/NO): YES